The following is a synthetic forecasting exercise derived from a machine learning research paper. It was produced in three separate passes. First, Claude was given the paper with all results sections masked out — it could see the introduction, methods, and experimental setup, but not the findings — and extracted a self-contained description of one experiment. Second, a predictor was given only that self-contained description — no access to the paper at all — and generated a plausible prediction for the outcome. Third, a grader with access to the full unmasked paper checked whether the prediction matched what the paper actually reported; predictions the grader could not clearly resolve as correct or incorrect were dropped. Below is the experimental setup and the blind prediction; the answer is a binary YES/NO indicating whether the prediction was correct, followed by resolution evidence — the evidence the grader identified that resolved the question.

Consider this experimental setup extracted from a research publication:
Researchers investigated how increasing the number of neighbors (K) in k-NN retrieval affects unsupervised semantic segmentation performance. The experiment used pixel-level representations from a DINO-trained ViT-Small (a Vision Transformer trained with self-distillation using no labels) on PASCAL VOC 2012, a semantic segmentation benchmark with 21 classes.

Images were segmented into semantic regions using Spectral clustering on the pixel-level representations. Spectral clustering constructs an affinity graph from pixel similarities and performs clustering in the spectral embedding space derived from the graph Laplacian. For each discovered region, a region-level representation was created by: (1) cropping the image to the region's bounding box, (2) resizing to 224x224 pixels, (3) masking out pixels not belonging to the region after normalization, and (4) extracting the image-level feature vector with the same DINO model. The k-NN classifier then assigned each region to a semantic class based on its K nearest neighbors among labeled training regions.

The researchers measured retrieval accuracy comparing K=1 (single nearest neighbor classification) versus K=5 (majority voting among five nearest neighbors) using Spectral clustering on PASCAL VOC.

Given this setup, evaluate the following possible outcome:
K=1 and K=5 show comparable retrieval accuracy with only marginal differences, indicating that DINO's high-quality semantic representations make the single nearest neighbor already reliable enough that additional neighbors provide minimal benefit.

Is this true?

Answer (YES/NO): NO